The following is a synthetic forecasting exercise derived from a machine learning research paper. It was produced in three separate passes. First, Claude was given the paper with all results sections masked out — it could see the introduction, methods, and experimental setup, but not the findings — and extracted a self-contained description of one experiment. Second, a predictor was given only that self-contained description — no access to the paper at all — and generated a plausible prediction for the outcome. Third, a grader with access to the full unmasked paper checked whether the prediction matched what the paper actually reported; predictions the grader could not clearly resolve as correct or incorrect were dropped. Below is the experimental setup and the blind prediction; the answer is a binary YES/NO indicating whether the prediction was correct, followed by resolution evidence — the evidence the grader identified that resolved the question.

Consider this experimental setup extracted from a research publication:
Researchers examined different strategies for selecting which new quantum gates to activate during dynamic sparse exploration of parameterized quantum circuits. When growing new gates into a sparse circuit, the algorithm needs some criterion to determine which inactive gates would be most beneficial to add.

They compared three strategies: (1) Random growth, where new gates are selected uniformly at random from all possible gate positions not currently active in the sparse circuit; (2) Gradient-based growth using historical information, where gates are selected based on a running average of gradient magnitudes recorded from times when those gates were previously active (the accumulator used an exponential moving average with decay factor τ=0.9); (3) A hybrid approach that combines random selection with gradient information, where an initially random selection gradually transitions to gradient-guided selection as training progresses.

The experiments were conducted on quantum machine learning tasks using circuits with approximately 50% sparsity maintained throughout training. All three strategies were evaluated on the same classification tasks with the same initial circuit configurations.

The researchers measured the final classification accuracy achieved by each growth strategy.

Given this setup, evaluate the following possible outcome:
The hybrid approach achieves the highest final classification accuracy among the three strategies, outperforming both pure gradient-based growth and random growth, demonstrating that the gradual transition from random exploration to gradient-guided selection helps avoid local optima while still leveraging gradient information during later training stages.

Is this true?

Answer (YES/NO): YES